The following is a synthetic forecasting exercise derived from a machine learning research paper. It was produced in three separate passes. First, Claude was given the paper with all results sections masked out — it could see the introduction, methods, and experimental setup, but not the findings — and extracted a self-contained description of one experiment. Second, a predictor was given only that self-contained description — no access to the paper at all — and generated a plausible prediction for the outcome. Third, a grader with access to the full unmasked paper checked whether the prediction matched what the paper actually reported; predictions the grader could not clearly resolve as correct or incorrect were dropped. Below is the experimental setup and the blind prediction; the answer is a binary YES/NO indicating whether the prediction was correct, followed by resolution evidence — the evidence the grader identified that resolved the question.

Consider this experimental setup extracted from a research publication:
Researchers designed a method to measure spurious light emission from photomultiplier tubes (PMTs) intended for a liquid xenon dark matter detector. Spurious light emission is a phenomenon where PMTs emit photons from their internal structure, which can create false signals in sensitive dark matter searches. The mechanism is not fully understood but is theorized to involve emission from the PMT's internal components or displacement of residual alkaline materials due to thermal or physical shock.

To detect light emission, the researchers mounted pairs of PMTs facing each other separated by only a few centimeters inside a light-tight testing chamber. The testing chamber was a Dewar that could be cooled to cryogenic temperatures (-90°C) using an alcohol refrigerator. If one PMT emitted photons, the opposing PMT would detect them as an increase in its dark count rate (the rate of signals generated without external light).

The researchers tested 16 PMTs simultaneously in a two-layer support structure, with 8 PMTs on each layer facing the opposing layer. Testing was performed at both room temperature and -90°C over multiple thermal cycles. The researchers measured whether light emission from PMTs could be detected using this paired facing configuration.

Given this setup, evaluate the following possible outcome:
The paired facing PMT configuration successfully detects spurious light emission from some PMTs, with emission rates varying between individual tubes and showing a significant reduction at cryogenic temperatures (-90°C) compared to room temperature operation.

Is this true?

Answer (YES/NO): YES